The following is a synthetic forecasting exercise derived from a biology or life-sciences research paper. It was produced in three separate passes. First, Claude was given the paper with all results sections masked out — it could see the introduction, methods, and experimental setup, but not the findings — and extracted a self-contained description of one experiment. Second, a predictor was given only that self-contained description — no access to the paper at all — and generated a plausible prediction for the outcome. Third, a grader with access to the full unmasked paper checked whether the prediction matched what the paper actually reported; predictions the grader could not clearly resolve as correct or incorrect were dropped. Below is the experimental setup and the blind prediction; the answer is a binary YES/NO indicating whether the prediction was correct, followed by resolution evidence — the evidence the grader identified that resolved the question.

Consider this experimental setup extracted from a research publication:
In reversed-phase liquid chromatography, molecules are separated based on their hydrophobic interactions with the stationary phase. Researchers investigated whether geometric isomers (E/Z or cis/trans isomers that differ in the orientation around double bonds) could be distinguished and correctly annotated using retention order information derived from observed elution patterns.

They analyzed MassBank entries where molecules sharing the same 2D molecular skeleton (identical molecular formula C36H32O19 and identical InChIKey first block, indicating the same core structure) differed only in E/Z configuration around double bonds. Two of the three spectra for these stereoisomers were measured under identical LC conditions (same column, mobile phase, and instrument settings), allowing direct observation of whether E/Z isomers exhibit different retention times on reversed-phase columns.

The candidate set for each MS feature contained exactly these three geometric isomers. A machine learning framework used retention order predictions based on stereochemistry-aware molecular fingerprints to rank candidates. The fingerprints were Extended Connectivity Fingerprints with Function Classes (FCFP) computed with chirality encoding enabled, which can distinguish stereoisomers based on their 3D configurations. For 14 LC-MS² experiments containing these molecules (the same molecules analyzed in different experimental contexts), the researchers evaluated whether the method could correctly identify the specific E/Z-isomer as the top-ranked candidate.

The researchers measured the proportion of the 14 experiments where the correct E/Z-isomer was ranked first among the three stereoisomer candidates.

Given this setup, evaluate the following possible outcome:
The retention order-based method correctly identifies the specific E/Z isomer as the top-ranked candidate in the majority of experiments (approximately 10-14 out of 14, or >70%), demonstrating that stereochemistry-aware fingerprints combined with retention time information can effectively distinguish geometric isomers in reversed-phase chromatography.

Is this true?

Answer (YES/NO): YES